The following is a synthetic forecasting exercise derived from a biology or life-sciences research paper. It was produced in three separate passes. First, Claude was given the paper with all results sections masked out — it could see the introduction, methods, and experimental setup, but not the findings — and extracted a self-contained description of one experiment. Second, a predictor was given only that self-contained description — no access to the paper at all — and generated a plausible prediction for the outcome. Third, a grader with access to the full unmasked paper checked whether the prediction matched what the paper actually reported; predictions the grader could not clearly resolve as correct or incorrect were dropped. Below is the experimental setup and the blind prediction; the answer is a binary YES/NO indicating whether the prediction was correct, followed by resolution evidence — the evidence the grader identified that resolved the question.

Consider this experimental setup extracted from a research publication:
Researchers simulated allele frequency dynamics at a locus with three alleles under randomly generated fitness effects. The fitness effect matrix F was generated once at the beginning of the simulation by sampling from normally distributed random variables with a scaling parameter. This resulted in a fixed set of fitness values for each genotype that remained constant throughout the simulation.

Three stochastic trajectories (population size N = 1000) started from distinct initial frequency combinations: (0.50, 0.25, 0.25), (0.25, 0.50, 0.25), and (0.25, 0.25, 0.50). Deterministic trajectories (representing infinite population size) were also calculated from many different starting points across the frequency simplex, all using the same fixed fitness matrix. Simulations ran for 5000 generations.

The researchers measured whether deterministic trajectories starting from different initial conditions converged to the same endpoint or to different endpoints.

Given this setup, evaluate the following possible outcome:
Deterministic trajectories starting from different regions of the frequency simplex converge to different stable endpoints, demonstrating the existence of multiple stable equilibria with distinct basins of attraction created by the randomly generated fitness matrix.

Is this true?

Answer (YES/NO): YES